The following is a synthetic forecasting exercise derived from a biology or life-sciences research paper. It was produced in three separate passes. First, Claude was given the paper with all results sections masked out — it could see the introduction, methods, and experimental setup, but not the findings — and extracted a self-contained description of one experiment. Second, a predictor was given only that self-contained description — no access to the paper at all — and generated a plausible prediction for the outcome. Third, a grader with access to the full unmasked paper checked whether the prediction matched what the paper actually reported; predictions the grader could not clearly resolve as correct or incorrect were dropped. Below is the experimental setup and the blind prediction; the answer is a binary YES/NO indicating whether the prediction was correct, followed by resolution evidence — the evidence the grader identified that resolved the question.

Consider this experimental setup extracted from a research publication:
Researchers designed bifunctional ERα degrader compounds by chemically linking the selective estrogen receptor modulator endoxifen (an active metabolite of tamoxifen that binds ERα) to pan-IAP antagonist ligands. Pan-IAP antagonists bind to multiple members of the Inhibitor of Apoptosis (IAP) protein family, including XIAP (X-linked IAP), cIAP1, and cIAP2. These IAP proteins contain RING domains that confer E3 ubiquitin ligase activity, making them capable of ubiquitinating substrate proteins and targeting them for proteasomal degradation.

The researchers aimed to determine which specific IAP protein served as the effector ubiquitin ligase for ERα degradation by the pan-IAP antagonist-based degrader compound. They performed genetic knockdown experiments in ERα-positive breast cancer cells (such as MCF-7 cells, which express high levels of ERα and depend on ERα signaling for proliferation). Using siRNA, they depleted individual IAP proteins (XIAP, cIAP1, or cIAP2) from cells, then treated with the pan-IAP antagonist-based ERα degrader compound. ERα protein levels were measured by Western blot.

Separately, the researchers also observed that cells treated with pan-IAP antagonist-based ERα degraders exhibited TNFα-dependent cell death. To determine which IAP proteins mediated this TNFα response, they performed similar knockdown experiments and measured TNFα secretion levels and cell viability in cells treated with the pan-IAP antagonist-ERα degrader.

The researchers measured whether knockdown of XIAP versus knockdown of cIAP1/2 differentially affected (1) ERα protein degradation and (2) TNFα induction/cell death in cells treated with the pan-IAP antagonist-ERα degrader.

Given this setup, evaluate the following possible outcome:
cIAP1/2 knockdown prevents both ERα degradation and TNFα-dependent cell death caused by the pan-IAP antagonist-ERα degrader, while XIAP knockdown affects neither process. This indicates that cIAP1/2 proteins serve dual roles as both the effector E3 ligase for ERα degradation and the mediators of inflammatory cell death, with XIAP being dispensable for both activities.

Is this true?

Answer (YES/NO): NO